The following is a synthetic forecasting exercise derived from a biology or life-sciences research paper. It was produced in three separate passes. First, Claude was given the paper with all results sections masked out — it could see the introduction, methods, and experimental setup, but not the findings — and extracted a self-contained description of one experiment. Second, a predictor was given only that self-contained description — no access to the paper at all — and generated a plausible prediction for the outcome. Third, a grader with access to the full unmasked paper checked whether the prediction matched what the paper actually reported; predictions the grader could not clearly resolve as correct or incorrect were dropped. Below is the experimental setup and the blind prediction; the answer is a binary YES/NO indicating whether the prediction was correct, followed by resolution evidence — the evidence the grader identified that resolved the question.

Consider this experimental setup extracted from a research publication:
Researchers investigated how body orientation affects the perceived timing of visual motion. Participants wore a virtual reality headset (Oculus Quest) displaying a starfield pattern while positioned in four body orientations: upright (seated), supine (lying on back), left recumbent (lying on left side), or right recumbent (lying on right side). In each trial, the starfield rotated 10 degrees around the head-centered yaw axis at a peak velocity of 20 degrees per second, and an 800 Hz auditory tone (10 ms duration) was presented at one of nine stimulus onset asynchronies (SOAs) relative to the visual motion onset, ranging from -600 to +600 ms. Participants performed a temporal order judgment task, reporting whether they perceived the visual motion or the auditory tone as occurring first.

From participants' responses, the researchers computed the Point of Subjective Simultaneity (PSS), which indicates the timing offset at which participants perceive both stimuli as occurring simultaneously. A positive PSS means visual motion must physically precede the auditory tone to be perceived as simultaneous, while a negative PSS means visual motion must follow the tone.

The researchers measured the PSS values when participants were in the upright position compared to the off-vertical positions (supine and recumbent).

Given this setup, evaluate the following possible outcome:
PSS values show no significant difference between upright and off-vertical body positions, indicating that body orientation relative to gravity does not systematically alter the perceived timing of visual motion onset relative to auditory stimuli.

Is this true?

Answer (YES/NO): NO